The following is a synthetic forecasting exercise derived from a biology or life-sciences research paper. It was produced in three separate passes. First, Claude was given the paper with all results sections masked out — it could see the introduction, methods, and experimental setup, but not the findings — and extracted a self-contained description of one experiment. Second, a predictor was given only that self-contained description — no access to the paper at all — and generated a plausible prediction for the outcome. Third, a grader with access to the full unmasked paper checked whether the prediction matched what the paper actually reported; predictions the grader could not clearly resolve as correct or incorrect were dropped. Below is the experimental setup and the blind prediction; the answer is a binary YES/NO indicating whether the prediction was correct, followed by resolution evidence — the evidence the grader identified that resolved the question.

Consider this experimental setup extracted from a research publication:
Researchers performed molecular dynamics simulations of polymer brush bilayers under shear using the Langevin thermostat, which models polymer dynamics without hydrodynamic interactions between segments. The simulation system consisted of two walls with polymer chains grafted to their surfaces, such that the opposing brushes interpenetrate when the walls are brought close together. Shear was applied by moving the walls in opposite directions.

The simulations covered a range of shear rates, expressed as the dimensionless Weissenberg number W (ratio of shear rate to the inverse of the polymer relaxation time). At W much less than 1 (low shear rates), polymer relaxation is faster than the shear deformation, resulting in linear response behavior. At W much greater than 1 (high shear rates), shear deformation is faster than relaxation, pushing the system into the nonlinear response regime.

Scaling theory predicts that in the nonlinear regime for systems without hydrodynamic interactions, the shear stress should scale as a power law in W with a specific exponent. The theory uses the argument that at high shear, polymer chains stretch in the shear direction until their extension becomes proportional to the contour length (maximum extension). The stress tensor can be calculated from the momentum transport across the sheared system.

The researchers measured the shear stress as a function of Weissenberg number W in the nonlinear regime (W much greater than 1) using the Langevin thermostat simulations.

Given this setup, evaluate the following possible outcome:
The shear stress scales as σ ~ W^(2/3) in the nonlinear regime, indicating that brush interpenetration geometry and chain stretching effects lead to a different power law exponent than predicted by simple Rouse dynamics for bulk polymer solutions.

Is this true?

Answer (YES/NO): NO